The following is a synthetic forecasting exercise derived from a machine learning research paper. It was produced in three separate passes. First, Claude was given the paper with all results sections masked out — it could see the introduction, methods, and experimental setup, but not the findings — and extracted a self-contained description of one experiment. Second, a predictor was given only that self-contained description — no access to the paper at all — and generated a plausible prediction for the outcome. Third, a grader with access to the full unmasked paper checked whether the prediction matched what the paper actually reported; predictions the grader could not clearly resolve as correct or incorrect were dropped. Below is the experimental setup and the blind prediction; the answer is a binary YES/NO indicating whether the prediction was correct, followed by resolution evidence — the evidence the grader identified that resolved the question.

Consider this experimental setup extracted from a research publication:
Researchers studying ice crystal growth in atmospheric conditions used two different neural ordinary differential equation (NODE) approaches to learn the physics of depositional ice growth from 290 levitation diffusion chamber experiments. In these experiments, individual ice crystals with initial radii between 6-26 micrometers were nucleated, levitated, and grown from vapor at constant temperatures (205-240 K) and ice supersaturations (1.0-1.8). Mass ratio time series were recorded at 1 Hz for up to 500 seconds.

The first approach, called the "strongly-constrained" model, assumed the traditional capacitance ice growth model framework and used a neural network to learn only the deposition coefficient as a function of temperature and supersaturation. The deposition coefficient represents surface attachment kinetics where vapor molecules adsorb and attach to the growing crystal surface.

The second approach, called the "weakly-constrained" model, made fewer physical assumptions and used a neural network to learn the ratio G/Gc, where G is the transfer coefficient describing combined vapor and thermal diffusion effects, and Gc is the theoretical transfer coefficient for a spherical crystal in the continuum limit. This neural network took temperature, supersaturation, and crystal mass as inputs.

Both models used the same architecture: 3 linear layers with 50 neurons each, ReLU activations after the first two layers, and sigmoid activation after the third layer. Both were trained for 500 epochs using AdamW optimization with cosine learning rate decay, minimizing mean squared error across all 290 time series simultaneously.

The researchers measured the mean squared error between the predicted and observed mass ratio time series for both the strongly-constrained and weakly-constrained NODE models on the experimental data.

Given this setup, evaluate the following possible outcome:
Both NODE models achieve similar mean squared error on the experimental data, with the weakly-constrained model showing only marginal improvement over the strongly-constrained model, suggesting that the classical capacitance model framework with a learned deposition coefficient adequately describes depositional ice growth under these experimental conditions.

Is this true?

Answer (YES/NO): NO